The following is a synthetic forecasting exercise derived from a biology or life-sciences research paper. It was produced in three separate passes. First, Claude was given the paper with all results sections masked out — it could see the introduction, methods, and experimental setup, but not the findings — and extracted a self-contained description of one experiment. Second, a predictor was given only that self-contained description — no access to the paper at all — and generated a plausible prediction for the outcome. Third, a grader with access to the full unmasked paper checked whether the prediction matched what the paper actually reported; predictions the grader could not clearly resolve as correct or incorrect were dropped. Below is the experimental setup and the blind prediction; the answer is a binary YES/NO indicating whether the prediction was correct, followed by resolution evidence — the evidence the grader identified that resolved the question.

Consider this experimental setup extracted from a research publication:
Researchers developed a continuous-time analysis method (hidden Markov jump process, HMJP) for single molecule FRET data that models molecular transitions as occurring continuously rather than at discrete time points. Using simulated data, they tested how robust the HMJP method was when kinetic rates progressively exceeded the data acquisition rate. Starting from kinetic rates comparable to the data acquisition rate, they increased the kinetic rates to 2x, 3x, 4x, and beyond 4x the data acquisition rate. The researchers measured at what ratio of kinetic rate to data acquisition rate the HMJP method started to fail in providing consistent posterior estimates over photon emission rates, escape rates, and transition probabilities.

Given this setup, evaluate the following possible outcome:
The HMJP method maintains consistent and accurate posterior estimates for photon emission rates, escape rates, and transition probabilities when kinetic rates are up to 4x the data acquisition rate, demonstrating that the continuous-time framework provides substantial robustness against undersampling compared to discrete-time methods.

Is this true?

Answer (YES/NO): YES